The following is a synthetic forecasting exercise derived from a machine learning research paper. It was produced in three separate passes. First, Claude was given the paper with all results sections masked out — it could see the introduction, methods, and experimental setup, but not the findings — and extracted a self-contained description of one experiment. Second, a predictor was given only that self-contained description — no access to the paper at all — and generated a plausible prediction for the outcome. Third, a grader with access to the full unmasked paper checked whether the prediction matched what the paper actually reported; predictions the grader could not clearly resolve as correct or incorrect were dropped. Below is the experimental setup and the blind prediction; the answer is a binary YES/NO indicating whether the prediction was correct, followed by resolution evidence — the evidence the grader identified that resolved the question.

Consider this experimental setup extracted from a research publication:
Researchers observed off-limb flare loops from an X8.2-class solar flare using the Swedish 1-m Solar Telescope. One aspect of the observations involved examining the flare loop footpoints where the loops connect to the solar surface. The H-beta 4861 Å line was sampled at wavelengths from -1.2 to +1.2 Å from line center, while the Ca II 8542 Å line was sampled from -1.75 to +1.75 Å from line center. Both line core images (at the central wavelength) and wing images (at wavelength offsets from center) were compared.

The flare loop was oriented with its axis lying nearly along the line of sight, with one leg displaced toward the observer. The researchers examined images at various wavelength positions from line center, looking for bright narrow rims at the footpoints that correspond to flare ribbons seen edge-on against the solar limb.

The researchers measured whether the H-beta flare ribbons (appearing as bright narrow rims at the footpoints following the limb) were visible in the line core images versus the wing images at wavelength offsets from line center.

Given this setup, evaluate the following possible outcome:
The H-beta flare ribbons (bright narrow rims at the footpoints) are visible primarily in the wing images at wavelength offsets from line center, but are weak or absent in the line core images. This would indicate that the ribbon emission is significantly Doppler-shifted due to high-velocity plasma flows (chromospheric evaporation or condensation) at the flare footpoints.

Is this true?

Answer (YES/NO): NO